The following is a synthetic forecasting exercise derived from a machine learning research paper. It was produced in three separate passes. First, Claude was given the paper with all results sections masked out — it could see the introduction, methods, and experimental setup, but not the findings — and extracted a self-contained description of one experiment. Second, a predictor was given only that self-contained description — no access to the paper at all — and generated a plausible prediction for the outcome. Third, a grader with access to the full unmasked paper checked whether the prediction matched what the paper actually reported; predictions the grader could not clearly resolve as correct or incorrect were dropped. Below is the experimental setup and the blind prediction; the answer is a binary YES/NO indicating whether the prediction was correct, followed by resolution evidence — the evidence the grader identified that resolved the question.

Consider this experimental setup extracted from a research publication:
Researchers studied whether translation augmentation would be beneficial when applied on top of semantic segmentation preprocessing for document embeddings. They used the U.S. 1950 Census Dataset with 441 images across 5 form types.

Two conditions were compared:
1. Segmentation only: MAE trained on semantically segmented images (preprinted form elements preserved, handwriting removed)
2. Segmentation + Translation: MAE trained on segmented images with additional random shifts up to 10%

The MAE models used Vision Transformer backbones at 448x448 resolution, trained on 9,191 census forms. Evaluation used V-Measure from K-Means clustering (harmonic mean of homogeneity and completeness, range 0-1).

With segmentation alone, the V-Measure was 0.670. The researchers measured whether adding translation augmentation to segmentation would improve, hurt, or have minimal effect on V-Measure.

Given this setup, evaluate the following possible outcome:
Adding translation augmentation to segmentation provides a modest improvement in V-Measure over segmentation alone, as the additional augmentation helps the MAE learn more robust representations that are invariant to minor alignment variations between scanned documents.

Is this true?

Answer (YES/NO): NO